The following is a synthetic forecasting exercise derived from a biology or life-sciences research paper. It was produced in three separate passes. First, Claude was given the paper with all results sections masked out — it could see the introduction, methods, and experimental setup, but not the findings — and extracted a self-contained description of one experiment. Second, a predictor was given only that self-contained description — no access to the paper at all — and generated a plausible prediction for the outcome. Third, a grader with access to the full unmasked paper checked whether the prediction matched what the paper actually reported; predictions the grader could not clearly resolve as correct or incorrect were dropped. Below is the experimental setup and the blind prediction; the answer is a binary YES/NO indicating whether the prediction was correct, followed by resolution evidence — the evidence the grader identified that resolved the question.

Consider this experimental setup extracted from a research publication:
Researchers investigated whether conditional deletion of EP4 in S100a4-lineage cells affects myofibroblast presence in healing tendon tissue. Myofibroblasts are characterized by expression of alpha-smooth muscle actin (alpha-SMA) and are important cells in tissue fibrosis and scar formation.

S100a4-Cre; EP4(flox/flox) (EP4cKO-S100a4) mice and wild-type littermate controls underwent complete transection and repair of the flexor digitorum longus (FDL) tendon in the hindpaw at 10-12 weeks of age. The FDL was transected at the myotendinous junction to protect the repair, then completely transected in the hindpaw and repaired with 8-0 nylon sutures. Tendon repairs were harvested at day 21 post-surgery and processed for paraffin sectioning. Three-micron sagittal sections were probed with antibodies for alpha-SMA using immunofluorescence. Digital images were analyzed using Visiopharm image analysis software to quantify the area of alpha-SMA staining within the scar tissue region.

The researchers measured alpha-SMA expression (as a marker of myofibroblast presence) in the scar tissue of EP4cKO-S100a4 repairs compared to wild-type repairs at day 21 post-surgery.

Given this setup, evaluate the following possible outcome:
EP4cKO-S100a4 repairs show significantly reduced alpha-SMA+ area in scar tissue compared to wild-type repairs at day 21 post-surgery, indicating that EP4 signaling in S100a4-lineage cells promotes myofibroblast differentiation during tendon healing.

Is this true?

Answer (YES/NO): NO